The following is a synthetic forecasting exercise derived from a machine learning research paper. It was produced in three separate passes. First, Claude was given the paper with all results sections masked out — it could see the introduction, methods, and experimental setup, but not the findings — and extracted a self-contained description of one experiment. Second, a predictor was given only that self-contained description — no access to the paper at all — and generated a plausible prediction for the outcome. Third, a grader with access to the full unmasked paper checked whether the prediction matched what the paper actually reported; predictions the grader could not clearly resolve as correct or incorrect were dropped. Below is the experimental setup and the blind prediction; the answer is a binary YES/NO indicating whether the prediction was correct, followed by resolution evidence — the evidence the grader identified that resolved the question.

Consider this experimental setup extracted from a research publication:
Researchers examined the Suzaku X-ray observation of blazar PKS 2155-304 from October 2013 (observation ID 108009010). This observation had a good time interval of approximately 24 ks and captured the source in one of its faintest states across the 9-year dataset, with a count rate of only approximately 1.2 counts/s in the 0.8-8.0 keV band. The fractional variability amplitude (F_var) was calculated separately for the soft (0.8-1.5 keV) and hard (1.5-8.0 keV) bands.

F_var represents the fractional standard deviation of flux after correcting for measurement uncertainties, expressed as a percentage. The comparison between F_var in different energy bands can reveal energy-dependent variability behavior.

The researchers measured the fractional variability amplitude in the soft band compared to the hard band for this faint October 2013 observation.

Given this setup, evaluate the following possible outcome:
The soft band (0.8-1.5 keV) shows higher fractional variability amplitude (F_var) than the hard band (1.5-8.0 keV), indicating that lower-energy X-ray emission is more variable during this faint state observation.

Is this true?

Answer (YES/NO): NO